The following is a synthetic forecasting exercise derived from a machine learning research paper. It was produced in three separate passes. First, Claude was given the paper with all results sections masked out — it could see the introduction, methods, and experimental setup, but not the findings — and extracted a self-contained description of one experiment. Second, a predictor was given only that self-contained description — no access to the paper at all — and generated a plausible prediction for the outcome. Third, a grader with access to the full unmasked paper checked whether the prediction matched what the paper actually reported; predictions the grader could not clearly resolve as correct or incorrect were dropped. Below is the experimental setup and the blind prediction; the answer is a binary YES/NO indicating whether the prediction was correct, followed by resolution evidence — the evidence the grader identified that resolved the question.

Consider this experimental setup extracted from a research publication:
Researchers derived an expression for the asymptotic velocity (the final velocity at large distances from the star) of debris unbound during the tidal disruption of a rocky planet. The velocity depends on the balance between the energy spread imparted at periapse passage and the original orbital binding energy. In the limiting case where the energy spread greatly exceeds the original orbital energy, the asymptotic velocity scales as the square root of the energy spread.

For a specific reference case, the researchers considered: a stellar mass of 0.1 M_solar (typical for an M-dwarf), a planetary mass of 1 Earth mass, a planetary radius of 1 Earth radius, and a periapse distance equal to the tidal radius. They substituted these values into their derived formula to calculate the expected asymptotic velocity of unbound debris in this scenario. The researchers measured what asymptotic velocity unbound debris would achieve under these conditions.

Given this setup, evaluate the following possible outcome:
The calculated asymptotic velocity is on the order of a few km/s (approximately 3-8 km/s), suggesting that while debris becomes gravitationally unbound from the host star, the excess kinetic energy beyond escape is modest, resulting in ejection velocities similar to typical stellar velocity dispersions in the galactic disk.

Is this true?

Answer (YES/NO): NO